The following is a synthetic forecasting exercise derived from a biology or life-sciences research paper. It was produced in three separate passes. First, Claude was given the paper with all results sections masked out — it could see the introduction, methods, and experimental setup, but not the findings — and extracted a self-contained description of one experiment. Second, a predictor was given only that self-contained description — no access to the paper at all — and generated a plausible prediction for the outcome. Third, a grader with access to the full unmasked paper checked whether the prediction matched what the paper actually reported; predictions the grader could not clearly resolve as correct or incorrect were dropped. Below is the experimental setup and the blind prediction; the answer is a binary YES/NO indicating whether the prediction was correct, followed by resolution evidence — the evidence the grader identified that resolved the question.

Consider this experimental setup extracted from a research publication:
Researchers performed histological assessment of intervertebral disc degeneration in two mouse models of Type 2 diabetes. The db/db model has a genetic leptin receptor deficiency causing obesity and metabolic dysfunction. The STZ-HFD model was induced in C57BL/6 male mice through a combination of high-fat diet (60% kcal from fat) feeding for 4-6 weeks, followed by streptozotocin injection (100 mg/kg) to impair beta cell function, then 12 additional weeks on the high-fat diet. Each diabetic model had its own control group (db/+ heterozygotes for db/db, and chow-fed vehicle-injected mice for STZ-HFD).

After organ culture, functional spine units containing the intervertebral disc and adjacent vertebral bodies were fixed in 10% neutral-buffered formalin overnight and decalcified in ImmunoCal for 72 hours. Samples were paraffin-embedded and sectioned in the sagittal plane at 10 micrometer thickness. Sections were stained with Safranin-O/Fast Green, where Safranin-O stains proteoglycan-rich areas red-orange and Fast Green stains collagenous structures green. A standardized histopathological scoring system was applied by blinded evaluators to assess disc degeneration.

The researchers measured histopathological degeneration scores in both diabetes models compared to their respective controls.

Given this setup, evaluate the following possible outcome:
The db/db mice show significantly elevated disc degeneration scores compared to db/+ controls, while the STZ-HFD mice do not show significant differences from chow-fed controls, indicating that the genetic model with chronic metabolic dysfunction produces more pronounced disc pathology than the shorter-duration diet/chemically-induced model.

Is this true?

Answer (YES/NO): NO